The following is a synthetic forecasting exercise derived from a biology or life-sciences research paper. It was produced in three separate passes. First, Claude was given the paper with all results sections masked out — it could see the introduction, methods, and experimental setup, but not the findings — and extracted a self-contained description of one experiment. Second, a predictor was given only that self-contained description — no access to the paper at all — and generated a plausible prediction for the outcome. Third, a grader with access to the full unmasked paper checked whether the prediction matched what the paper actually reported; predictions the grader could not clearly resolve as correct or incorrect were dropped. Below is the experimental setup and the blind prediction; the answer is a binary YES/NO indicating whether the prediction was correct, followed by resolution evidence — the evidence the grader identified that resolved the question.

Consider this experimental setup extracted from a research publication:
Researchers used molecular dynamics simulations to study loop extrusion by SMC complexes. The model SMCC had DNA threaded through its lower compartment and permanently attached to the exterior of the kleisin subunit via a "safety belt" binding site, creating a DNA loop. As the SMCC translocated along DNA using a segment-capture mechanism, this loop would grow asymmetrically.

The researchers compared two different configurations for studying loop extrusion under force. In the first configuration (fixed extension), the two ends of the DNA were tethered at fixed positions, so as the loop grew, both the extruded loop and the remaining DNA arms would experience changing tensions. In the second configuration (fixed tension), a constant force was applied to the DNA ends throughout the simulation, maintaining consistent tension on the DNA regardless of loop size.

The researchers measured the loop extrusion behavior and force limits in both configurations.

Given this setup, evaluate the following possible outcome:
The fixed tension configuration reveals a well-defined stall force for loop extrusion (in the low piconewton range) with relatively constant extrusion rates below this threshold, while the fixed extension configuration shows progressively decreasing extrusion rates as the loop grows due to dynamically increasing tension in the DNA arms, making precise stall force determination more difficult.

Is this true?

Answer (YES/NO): NO